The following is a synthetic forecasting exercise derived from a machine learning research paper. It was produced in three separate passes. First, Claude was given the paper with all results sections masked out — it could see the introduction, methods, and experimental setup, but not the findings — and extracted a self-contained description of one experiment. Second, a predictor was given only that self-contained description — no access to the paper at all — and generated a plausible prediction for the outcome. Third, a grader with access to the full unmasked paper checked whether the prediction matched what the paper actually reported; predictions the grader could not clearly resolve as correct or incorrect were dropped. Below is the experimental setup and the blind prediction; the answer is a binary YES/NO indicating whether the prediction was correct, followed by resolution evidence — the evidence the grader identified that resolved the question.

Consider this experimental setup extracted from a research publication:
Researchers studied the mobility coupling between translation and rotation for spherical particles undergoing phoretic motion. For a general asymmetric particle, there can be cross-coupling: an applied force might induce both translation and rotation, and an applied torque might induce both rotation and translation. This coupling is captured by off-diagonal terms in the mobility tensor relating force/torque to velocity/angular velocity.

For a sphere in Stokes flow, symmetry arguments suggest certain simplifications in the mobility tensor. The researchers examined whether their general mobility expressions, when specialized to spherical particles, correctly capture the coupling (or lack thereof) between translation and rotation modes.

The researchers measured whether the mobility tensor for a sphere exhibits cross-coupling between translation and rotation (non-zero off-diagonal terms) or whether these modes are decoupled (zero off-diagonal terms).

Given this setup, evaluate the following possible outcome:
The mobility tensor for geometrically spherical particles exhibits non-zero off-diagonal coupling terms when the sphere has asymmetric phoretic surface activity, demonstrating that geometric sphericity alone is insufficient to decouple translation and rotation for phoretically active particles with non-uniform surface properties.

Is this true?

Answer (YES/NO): NO